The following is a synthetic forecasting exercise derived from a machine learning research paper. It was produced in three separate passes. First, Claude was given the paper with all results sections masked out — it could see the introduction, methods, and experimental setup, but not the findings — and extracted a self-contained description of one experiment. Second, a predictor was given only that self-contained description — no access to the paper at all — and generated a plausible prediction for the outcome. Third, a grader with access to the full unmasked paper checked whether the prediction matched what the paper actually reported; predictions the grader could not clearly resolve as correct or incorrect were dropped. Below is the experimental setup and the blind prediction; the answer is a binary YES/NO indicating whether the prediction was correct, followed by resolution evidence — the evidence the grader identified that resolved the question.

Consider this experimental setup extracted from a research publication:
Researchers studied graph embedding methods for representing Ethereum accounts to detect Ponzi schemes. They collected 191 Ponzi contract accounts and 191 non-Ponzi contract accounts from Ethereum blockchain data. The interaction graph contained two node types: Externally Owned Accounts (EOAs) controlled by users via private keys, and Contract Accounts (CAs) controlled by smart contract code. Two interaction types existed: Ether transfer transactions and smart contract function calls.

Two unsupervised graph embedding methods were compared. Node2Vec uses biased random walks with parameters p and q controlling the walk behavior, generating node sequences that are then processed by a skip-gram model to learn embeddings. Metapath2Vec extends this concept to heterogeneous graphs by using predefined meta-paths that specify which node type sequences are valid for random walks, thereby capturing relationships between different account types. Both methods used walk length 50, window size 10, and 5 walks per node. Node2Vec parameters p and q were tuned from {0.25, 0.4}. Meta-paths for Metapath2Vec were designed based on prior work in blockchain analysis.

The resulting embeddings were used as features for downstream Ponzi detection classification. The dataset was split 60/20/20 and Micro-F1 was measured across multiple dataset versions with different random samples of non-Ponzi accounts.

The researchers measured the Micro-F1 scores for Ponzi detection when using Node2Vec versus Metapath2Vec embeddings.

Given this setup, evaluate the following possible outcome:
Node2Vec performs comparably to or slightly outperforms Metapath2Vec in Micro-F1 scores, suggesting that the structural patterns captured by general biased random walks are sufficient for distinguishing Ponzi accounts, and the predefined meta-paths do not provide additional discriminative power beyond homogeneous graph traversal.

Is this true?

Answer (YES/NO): NO